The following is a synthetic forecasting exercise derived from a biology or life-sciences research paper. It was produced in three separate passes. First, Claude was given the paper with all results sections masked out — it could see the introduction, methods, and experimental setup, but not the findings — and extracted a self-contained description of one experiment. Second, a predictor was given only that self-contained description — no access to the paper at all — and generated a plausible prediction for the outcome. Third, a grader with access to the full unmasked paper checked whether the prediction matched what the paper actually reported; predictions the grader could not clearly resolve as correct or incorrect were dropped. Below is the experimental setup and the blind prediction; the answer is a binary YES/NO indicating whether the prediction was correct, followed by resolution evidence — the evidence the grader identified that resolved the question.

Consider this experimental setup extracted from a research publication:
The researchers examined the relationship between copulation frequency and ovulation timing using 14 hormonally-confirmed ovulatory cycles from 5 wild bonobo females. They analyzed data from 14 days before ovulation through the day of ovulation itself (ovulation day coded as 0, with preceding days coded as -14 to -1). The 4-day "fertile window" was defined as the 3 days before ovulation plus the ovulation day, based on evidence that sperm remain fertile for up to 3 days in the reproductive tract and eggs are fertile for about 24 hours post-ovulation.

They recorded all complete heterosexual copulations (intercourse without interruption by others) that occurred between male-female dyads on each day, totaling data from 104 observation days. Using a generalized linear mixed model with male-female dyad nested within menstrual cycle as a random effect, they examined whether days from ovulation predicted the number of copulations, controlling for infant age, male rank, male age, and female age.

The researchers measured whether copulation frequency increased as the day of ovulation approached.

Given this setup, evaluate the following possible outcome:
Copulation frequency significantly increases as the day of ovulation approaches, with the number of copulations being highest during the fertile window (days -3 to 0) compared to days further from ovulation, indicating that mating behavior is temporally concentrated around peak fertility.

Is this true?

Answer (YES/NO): YES